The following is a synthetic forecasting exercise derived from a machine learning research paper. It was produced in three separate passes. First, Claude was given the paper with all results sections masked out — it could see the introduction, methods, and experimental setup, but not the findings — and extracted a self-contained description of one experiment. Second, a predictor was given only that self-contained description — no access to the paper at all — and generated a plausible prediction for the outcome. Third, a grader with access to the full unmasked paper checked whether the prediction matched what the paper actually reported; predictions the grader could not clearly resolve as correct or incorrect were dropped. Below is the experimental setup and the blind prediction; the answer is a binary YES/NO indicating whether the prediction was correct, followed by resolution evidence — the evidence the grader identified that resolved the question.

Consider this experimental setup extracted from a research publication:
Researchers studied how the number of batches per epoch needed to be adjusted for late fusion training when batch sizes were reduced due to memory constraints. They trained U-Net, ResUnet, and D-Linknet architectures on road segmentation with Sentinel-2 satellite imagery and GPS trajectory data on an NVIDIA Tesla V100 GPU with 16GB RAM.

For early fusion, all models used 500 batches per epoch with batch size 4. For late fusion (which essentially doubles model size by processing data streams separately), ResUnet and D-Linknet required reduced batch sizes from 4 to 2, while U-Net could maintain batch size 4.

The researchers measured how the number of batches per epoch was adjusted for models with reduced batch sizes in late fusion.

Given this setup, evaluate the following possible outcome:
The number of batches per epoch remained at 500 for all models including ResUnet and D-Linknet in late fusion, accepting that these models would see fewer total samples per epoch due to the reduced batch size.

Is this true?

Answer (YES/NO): NO